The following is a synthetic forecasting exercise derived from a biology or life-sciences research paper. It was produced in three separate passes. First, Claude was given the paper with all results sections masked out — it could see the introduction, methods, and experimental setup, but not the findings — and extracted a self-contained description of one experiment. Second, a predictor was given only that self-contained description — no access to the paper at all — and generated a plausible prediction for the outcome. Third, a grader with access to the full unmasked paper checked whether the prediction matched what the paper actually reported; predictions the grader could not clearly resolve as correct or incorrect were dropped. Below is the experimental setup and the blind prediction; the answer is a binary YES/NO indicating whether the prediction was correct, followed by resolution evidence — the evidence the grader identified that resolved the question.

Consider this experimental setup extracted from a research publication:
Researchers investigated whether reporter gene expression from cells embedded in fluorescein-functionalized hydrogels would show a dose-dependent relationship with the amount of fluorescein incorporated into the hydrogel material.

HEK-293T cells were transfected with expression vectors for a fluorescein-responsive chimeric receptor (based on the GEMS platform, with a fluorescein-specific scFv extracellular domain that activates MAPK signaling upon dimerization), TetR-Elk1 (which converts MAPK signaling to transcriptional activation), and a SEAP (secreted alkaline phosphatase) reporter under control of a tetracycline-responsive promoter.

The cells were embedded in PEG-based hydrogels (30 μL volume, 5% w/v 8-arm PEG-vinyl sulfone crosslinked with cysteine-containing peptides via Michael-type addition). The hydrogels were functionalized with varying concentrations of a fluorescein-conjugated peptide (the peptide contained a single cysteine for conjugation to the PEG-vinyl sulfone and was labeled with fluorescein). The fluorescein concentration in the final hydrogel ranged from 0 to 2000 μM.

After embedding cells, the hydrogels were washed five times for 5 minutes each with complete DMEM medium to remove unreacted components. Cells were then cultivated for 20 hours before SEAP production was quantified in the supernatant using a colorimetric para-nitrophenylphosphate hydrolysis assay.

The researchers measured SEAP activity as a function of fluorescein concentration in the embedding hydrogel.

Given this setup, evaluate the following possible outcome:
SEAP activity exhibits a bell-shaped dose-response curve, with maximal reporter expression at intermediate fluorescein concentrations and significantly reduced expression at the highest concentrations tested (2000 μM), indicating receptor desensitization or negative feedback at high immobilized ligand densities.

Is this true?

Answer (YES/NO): NO